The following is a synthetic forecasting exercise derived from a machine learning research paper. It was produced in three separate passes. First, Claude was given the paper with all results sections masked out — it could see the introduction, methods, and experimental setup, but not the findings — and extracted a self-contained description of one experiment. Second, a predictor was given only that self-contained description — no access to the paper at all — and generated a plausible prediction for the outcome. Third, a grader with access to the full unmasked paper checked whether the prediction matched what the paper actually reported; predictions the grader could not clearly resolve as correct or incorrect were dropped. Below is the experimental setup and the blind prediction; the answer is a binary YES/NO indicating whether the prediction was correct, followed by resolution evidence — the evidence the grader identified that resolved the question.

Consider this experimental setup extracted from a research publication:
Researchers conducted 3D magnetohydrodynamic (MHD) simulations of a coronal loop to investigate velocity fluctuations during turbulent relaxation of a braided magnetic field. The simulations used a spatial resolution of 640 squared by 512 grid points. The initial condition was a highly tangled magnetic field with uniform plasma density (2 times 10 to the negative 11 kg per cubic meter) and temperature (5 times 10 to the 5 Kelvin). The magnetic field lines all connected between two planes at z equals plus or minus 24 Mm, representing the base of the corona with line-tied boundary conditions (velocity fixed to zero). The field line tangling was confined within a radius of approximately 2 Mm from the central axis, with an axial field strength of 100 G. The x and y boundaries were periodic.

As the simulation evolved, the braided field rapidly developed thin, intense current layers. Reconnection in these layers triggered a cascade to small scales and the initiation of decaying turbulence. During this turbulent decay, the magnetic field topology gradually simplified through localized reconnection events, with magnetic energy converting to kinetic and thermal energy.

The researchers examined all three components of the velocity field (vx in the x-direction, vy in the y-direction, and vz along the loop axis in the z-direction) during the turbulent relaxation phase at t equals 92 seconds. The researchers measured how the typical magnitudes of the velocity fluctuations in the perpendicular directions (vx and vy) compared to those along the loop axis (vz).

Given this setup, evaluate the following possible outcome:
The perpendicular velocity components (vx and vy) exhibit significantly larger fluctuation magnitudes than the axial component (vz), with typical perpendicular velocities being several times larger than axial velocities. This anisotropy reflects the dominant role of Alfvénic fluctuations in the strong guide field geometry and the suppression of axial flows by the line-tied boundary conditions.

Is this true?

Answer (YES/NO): YES